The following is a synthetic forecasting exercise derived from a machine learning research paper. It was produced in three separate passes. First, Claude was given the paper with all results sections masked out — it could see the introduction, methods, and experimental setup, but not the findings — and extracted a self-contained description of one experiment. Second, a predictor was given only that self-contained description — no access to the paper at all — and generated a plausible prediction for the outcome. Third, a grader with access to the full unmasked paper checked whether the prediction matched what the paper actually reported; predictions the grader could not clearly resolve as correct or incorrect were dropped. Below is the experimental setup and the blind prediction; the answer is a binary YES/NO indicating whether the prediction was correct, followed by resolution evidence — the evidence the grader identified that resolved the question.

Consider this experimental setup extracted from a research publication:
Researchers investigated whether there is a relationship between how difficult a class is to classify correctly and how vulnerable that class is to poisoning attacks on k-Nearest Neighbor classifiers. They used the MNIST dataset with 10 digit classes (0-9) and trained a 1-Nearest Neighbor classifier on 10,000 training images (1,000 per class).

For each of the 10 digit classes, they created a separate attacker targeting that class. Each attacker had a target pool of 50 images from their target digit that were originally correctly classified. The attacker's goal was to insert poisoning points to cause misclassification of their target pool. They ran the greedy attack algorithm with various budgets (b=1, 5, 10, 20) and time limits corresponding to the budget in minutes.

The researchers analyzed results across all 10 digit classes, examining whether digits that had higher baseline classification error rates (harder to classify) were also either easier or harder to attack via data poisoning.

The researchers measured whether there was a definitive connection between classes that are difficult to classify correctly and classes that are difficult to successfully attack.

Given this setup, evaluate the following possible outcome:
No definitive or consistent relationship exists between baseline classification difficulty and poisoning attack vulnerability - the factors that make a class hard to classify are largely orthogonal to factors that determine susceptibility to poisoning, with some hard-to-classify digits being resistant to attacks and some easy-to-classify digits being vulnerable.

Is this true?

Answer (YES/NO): YES